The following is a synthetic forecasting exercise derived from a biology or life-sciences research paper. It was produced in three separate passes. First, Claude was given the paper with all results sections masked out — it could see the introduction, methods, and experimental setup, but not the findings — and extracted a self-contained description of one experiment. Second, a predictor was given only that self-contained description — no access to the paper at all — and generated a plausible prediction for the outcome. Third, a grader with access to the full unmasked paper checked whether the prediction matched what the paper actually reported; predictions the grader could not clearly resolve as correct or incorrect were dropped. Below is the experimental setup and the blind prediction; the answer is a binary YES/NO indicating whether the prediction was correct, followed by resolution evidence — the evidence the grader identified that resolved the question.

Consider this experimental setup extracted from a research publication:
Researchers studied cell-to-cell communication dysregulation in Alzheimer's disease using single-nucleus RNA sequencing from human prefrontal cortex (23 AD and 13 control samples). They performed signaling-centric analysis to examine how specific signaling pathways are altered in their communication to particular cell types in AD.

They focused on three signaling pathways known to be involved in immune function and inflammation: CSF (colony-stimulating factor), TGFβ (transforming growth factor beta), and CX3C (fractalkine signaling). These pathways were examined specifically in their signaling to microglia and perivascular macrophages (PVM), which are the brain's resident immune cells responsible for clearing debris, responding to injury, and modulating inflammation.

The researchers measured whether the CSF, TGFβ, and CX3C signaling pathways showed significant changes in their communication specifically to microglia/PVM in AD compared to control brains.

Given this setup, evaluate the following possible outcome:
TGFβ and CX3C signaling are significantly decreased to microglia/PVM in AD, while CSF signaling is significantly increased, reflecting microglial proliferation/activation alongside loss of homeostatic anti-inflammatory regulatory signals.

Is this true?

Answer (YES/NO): YES